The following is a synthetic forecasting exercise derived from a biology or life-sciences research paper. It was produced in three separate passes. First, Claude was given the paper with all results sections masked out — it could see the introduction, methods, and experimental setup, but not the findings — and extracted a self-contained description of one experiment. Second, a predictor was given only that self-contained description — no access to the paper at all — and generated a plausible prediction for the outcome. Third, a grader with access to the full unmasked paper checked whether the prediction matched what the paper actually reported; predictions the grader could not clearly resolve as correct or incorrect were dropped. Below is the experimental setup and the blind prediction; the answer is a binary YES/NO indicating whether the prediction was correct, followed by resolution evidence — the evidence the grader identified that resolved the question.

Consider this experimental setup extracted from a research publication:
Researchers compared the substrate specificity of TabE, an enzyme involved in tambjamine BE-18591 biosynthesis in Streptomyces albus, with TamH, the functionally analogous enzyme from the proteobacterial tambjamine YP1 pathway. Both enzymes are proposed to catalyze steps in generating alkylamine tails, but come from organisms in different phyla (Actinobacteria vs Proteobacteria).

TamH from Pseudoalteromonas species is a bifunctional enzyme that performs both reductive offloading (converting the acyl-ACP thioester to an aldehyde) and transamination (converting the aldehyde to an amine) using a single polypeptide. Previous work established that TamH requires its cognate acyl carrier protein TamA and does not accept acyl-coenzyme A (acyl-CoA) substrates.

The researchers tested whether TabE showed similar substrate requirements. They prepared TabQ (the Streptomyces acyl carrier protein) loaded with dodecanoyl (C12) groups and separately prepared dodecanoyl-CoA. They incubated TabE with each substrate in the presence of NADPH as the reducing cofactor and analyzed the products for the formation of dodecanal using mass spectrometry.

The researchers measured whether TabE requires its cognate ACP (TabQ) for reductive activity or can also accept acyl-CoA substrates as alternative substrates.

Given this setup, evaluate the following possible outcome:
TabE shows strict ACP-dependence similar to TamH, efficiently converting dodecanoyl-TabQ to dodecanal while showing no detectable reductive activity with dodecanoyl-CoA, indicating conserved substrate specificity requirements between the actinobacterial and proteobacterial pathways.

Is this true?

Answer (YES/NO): NO